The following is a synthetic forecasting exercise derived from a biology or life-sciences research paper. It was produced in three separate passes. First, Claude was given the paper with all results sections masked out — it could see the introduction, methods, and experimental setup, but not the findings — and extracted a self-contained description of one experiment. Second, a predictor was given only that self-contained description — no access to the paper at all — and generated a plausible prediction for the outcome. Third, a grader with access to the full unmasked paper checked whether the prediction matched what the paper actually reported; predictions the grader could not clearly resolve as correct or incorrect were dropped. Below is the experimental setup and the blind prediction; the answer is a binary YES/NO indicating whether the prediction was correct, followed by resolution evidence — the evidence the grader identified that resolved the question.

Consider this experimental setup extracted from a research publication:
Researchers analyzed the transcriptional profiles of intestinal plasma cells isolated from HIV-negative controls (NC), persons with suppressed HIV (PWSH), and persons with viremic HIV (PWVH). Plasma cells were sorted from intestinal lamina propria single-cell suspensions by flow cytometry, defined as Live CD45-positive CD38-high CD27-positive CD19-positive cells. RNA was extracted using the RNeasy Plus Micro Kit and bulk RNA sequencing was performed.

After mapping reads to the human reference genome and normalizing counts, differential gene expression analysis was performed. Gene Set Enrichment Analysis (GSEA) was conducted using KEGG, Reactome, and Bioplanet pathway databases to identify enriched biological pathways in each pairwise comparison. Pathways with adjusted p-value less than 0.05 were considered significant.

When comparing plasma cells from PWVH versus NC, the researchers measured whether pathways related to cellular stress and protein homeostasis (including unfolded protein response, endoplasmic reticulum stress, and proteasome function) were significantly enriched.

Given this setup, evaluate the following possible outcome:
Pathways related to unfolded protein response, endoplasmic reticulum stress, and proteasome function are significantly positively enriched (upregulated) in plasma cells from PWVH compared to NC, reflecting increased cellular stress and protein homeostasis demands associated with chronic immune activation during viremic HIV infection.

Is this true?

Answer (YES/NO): NO